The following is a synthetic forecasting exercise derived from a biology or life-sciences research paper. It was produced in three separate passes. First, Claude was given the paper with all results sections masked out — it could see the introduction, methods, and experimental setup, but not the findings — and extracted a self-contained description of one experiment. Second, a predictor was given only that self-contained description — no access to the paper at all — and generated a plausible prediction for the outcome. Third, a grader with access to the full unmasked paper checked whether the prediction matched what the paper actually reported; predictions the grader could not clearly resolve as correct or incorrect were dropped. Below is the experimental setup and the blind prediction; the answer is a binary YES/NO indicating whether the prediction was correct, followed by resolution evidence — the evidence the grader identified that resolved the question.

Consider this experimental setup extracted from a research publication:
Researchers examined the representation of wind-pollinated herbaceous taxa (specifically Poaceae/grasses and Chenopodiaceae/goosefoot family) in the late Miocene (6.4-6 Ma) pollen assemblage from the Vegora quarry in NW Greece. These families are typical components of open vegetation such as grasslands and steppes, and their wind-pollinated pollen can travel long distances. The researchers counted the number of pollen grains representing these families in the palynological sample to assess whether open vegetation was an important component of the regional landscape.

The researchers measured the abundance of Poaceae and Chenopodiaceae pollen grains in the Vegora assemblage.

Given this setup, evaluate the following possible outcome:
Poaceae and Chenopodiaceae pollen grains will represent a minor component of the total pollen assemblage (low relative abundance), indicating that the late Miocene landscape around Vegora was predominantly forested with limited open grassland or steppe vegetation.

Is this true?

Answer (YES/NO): YES